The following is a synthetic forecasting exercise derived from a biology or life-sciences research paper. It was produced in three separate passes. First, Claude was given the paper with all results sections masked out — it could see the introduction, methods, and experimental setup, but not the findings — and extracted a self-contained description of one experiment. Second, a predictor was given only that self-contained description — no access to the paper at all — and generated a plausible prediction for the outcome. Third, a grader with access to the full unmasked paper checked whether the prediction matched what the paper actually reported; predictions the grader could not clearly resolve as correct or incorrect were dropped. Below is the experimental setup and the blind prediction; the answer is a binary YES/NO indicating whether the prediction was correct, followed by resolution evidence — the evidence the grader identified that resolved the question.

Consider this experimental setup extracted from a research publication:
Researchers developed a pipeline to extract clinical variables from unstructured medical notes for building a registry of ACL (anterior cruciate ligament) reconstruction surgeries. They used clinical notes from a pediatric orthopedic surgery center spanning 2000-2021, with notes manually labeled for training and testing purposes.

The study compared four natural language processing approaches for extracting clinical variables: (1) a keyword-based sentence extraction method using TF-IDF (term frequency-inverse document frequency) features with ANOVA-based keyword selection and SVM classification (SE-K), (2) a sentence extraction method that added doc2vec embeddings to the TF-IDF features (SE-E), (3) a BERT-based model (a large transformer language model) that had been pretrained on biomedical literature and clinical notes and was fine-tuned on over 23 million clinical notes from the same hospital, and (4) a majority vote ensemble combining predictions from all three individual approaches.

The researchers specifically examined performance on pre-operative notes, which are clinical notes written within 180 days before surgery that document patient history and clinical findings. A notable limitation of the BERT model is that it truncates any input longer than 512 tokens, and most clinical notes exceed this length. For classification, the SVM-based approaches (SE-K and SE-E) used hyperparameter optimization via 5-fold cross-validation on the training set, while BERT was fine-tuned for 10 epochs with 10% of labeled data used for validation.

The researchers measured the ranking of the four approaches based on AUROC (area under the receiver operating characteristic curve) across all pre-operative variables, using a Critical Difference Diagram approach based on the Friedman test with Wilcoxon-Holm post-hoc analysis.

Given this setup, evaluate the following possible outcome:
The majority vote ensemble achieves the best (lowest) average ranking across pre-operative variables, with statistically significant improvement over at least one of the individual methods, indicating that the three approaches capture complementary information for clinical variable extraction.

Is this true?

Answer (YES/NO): YES